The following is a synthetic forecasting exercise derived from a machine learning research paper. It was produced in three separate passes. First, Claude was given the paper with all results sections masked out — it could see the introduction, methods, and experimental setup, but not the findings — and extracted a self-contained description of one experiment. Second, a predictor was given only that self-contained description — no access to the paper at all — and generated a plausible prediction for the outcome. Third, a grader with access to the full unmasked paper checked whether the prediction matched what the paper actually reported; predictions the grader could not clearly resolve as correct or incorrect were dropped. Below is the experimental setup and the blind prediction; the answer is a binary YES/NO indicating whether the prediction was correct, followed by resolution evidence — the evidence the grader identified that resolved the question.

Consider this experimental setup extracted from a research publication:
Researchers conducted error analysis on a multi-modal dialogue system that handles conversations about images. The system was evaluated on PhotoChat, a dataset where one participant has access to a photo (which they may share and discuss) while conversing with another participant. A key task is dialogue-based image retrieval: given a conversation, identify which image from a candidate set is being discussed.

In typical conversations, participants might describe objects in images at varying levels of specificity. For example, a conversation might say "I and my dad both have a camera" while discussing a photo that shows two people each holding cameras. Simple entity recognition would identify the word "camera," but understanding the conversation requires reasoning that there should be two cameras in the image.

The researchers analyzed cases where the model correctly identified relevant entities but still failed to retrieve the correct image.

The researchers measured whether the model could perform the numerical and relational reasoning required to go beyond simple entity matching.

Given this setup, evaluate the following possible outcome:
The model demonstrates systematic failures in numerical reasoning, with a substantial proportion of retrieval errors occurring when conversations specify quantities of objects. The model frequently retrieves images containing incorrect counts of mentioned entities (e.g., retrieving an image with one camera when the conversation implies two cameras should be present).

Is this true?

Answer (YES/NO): NO